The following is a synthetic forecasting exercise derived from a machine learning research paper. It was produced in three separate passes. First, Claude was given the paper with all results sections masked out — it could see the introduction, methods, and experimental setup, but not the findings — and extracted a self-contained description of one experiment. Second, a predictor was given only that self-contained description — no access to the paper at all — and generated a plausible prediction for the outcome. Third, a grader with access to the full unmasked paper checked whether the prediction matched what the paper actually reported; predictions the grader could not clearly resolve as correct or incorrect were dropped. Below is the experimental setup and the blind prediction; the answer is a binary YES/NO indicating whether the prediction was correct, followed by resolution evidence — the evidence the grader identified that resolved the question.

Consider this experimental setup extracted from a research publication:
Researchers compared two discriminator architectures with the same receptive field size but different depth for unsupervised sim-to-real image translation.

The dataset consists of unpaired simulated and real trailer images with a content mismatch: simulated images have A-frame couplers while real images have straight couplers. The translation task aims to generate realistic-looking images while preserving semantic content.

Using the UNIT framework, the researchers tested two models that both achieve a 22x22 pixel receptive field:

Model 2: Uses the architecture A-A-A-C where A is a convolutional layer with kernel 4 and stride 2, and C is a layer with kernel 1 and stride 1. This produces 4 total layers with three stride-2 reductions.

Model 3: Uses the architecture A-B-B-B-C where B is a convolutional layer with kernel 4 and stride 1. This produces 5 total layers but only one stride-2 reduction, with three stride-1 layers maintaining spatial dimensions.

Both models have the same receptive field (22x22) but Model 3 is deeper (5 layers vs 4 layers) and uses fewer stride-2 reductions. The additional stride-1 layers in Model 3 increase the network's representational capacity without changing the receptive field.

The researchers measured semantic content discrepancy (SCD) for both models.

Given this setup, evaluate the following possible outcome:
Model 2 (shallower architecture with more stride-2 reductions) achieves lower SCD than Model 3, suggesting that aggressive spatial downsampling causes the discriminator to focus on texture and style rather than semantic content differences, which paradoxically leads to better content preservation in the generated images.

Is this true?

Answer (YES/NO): NO